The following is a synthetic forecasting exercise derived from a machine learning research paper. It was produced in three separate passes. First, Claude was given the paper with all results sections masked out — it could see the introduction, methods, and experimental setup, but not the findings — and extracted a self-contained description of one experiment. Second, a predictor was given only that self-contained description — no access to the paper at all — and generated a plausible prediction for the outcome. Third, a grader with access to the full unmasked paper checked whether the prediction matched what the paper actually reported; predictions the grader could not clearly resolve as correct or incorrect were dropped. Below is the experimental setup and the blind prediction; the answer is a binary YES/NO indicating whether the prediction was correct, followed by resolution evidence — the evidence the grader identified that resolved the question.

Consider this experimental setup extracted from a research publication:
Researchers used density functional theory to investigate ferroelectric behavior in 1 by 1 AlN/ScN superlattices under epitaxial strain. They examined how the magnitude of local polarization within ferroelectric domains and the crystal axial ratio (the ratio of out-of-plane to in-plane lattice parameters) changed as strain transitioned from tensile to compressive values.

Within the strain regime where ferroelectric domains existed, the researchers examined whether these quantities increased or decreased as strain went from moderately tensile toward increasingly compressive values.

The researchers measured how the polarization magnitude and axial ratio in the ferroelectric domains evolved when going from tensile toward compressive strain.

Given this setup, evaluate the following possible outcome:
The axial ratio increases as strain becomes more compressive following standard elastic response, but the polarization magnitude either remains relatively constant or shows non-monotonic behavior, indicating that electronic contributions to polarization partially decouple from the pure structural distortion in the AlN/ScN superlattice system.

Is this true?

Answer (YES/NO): NO